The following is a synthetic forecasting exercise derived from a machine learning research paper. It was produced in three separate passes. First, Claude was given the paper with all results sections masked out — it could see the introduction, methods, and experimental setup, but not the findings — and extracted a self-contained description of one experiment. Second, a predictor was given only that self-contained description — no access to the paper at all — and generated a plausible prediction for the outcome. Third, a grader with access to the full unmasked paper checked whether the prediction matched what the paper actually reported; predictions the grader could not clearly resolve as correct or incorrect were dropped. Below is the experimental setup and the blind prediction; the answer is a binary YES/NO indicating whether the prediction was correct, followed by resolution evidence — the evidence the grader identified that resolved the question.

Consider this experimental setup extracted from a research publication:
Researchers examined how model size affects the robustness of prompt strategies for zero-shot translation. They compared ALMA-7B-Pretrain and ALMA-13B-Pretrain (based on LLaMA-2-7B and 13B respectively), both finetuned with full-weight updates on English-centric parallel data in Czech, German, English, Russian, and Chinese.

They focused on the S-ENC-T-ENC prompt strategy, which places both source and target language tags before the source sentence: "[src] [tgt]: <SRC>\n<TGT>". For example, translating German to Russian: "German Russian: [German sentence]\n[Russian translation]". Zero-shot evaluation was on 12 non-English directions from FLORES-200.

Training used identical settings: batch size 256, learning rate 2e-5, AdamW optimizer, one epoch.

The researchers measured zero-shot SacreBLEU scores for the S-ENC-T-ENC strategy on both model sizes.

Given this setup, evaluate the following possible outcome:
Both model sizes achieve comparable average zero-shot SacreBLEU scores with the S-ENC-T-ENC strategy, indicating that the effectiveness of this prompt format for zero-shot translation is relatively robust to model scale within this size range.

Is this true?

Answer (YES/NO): NO